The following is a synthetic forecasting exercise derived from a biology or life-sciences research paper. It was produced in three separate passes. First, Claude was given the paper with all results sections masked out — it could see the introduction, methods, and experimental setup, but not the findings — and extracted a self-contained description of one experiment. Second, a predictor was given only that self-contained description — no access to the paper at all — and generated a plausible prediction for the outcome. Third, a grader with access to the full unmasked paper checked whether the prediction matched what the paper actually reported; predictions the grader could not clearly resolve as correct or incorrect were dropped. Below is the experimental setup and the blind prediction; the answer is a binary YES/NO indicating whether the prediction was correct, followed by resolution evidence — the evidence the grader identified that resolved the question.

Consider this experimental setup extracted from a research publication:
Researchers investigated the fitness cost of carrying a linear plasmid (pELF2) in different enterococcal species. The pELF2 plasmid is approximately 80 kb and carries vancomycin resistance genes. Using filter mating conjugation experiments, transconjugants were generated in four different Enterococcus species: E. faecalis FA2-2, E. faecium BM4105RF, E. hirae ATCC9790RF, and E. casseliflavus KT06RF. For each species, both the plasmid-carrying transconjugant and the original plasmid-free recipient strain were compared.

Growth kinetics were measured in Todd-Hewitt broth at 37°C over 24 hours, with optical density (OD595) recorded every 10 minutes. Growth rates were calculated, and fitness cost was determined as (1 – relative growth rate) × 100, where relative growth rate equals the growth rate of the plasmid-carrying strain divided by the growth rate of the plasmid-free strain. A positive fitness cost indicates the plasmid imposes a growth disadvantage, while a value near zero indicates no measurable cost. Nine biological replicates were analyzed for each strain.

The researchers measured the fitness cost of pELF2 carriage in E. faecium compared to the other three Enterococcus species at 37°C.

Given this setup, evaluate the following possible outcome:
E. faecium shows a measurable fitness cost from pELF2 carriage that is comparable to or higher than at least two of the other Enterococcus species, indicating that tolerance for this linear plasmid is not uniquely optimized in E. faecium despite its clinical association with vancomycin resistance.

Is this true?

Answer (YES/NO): NO